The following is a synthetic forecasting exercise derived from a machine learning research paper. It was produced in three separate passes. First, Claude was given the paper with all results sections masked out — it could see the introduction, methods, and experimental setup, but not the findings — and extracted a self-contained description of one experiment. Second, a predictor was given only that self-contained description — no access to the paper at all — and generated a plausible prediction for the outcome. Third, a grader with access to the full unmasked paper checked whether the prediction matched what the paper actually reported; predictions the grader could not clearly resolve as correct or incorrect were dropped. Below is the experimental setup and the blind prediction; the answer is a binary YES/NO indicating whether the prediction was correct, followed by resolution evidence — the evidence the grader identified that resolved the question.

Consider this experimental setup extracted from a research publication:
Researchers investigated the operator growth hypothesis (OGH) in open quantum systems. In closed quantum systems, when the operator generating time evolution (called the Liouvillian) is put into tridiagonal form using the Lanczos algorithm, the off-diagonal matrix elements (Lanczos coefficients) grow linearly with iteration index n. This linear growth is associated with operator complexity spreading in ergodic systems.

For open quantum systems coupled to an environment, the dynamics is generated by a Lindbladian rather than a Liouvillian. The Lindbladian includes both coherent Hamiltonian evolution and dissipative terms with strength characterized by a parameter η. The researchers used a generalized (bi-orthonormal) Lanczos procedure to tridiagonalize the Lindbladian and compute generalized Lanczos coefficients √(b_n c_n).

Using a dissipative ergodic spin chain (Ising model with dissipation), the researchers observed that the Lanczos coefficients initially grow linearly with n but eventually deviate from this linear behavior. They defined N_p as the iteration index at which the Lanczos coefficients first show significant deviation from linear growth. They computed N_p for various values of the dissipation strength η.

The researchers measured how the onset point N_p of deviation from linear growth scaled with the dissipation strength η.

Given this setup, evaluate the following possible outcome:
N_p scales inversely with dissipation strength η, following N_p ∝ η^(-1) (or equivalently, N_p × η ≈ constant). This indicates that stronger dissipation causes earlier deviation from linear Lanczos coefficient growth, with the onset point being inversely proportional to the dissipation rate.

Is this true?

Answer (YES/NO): YES